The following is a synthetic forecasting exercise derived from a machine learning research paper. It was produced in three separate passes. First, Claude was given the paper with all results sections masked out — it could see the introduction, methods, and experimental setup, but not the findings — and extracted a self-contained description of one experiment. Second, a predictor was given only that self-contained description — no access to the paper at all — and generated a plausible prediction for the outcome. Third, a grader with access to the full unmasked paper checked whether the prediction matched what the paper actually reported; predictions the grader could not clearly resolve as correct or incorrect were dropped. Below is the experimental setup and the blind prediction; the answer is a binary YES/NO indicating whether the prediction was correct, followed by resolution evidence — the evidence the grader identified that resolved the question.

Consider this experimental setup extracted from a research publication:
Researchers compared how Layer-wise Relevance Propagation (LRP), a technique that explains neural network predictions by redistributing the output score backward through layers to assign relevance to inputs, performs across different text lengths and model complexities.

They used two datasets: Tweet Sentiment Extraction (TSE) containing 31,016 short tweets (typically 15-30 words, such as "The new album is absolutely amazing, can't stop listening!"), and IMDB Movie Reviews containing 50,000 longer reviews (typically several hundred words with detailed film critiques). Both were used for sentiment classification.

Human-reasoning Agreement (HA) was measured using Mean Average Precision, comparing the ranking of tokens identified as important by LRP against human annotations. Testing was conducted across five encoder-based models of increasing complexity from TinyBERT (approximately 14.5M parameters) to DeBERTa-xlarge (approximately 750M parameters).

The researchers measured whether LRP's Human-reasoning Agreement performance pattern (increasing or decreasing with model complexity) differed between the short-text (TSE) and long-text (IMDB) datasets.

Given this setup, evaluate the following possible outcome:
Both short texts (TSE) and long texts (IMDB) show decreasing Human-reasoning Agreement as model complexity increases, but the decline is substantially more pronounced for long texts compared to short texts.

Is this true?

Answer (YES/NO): YES